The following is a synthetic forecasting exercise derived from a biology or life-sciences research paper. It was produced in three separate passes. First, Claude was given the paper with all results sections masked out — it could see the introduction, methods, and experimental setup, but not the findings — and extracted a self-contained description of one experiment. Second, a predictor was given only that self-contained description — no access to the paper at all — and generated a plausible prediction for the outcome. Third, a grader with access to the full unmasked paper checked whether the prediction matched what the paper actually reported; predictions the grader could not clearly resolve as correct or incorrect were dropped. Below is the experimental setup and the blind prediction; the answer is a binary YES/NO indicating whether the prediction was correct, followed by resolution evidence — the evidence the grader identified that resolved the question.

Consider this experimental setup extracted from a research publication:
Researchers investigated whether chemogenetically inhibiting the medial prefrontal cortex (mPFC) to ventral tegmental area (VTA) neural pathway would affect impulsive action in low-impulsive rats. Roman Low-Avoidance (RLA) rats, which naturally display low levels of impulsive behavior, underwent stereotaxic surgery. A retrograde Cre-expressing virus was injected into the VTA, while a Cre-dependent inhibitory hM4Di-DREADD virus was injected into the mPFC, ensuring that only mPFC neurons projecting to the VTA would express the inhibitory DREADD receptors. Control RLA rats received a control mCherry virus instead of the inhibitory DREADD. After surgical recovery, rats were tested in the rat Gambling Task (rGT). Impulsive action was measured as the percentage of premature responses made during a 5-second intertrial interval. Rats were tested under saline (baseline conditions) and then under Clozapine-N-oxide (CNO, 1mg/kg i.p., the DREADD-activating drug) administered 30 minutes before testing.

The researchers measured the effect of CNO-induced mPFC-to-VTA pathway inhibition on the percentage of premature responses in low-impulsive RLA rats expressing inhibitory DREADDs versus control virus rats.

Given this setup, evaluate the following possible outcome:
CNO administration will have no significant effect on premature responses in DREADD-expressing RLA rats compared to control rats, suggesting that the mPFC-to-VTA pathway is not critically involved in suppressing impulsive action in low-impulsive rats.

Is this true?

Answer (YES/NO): NO